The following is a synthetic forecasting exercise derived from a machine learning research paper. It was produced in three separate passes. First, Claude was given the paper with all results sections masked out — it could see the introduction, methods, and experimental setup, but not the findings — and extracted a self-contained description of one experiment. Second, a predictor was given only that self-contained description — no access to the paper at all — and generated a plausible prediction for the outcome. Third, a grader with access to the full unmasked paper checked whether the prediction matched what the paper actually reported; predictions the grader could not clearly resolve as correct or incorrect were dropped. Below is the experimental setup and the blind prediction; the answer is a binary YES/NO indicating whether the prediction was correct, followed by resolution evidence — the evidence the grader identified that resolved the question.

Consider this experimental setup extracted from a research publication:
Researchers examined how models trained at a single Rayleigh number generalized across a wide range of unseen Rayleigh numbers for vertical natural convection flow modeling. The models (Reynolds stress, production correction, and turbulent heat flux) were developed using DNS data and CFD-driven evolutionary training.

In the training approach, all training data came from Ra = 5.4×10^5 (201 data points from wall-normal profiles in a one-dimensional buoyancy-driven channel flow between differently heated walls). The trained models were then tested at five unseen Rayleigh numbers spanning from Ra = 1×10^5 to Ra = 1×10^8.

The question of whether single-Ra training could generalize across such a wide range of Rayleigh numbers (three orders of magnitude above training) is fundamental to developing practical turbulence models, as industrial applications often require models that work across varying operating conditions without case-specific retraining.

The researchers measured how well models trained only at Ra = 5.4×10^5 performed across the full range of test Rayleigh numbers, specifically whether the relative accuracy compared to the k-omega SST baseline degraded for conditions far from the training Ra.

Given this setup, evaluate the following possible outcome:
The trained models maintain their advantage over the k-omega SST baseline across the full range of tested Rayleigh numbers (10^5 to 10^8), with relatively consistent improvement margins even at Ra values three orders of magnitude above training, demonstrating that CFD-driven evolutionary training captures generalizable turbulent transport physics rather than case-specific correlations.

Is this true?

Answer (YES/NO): NO